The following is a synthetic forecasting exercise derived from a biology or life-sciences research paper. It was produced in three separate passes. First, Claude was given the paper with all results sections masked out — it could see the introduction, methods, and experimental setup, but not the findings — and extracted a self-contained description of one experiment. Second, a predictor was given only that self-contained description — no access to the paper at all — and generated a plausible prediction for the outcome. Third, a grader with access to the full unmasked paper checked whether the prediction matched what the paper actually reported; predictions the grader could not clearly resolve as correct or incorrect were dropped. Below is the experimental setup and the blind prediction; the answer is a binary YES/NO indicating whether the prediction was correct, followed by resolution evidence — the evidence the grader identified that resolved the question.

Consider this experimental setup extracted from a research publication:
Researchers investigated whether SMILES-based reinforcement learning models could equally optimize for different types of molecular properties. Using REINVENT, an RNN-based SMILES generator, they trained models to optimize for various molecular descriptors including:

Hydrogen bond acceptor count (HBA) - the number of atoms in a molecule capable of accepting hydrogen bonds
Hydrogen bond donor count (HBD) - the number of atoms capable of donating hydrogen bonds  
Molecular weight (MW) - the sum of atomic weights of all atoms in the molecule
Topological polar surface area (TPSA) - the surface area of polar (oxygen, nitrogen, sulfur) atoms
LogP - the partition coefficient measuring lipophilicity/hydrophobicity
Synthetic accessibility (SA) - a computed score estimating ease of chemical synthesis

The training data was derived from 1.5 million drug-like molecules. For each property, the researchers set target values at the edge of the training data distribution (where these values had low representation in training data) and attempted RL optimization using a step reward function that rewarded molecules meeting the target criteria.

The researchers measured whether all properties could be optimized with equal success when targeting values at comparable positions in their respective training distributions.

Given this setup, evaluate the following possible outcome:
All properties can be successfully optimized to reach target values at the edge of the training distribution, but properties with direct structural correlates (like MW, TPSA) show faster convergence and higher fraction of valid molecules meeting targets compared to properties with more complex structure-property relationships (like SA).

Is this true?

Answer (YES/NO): NO